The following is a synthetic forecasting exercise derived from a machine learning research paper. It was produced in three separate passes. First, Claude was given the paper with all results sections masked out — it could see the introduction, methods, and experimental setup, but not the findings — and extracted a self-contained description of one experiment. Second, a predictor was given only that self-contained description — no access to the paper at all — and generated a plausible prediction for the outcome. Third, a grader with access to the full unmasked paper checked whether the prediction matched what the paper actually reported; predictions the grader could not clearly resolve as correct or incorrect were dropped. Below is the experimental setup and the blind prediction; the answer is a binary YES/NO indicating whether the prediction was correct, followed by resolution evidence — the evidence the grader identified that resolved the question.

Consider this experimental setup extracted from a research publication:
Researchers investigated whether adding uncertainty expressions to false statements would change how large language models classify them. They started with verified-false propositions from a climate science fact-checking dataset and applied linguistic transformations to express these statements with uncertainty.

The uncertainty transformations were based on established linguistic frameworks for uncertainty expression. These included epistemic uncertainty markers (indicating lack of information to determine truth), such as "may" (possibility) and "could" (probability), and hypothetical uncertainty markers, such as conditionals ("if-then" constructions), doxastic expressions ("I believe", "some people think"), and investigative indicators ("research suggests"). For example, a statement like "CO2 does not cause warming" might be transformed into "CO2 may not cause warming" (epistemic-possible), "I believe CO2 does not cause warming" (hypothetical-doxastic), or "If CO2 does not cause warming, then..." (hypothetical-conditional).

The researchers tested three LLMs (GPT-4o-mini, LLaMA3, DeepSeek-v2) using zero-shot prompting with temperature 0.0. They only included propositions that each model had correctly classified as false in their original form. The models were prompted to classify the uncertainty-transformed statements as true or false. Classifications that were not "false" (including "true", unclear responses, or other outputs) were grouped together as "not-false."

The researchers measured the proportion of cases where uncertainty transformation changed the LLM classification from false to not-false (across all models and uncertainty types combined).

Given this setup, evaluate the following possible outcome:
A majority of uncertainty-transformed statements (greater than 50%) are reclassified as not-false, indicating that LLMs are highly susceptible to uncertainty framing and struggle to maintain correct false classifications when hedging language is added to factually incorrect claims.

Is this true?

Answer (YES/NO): NO